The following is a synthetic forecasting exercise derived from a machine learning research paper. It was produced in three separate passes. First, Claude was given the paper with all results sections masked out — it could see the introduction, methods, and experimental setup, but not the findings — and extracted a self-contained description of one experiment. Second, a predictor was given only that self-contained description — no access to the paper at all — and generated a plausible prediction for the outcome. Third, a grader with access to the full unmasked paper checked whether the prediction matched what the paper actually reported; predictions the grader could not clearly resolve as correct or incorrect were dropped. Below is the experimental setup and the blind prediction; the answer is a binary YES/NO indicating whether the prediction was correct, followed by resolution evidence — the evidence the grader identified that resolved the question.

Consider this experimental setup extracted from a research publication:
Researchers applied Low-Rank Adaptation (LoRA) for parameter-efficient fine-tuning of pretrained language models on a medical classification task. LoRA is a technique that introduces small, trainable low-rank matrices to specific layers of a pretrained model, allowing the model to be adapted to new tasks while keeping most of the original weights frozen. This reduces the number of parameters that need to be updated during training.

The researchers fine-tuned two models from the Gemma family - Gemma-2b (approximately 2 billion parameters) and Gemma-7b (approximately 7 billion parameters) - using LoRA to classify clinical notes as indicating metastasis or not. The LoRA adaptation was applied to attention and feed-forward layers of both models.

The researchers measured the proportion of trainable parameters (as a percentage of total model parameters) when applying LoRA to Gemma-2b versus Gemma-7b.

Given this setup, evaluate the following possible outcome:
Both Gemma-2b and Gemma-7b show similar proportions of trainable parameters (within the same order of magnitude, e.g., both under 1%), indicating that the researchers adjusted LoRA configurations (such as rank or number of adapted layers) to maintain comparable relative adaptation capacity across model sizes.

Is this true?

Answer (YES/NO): NO